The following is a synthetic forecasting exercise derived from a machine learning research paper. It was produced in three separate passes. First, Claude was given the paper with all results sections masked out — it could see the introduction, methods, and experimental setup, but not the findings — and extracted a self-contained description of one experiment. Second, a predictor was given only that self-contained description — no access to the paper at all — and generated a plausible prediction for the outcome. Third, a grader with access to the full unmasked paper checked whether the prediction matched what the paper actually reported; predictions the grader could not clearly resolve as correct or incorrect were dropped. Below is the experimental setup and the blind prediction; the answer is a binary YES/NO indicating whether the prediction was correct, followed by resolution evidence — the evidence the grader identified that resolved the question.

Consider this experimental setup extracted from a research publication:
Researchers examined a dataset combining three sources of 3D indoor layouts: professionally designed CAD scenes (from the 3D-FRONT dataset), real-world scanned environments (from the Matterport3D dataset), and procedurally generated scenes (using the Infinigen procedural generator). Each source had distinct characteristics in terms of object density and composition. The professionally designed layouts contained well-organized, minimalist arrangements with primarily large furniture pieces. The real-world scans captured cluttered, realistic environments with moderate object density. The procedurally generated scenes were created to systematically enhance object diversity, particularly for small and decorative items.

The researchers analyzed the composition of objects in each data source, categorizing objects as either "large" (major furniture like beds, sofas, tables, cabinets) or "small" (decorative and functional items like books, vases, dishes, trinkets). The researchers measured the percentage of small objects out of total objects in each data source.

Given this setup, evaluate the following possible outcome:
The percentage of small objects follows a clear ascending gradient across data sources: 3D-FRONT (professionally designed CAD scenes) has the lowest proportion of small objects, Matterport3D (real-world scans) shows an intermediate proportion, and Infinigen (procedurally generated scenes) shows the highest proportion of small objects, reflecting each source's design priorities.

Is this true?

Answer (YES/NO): YES